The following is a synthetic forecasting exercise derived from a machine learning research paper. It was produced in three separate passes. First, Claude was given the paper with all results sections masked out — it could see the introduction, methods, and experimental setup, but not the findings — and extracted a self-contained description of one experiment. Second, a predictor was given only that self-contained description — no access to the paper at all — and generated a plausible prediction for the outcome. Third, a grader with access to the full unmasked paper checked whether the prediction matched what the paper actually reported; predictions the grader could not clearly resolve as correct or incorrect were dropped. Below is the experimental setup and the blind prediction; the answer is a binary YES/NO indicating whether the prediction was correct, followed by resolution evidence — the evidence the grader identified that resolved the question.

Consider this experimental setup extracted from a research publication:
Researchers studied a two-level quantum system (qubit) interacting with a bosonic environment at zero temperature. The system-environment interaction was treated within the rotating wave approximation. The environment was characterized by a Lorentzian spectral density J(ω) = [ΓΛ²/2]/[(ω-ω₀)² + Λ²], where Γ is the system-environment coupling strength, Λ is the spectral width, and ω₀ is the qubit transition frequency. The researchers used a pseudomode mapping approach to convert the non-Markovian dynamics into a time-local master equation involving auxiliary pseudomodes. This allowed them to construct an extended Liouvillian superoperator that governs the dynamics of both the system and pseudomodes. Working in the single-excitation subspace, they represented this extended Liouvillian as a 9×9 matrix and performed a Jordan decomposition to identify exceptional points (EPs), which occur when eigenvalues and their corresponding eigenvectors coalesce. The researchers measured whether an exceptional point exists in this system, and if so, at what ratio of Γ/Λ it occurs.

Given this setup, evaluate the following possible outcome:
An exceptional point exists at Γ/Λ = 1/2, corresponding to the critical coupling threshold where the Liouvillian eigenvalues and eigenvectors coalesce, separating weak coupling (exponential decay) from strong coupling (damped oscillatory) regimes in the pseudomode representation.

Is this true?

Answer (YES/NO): YES